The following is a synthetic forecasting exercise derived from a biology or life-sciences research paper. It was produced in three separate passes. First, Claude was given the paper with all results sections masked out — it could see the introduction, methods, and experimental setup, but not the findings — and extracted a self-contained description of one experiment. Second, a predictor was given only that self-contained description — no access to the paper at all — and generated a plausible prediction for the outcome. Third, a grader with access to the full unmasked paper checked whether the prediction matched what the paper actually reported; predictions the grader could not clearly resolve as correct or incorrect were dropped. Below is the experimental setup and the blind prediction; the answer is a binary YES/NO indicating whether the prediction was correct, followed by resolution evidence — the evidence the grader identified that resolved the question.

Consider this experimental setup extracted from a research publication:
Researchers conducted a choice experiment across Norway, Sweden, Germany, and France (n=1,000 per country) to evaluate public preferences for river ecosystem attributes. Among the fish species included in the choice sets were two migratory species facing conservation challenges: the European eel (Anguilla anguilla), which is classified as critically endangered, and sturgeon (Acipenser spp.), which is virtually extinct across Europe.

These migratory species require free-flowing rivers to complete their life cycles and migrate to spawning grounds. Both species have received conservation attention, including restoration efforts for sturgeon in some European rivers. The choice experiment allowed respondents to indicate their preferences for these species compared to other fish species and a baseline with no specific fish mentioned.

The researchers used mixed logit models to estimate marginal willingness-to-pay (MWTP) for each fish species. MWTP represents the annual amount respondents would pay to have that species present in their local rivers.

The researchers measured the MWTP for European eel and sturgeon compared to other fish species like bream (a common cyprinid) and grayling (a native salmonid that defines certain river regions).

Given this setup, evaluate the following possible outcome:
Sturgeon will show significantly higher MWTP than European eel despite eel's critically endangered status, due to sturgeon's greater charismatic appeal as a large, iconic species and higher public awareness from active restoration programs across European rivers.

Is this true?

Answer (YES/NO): NO